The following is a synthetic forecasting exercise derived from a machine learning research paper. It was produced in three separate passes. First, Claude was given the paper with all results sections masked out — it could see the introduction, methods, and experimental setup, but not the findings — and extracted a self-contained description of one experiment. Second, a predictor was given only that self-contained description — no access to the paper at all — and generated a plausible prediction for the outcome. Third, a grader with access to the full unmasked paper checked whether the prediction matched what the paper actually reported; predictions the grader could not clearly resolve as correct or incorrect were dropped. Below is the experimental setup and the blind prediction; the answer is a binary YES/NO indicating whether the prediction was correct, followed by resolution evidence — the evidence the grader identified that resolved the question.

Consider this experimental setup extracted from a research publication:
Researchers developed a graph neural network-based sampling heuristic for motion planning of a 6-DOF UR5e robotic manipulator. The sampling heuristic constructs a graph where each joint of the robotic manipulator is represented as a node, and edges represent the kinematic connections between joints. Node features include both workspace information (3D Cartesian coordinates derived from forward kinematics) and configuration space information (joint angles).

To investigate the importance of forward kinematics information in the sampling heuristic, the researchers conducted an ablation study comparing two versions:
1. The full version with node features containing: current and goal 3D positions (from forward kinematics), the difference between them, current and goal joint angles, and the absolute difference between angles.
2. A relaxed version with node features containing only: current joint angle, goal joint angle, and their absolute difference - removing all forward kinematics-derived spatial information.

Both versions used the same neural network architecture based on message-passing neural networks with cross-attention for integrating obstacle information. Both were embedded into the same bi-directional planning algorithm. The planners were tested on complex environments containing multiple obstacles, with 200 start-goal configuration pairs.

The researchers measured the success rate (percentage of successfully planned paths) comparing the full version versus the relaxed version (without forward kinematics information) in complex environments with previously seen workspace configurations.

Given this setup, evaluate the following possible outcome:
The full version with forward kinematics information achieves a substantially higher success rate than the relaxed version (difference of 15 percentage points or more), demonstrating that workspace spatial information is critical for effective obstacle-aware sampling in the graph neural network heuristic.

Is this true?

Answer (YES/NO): YES